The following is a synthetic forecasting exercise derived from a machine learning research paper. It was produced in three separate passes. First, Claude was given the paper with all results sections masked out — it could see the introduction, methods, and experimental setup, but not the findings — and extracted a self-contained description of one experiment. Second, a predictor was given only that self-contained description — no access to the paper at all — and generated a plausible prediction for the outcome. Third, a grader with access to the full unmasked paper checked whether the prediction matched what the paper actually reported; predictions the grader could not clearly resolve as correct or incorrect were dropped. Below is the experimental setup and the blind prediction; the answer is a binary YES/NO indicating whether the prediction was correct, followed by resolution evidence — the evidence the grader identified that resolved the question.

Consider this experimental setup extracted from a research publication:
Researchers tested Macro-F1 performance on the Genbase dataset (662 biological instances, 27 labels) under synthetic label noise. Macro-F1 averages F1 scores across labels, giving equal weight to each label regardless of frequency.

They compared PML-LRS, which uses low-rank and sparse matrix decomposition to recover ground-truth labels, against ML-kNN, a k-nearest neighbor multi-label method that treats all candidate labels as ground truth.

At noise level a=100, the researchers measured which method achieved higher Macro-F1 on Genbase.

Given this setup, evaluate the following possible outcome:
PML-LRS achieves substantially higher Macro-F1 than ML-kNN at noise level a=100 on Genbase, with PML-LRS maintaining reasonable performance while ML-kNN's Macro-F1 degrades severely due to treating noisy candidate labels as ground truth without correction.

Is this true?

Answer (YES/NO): YES